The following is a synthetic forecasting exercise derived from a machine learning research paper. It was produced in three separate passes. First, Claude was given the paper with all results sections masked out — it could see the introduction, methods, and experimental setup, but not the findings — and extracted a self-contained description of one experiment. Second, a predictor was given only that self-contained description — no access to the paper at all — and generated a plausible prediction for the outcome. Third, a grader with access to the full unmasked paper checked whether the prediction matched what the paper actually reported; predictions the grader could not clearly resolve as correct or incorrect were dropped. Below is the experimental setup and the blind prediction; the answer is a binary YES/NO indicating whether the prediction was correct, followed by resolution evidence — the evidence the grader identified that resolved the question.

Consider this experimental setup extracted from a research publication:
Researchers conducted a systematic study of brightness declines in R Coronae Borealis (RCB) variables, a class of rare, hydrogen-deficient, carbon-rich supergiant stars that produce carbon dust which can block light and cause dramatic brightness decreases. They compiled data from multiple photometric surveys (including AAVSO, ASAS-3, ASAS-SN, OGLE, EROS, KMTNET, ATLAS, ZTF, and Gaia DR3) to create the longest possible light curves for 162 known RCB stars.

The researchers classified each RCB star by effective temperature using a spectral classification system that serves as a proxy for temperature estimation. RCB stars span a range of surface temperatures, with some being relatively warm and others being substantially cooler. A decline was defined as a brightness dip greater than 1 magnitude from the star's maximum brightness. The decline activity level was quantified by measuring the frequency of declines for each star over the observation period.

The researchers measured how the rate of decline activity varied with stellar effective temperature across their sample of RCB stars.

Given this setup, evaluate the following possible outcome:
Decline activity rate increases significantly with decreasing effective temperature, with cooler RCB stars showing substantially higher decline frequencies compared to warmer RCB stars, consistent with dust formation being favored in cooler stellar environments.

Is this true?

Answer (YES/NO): YES